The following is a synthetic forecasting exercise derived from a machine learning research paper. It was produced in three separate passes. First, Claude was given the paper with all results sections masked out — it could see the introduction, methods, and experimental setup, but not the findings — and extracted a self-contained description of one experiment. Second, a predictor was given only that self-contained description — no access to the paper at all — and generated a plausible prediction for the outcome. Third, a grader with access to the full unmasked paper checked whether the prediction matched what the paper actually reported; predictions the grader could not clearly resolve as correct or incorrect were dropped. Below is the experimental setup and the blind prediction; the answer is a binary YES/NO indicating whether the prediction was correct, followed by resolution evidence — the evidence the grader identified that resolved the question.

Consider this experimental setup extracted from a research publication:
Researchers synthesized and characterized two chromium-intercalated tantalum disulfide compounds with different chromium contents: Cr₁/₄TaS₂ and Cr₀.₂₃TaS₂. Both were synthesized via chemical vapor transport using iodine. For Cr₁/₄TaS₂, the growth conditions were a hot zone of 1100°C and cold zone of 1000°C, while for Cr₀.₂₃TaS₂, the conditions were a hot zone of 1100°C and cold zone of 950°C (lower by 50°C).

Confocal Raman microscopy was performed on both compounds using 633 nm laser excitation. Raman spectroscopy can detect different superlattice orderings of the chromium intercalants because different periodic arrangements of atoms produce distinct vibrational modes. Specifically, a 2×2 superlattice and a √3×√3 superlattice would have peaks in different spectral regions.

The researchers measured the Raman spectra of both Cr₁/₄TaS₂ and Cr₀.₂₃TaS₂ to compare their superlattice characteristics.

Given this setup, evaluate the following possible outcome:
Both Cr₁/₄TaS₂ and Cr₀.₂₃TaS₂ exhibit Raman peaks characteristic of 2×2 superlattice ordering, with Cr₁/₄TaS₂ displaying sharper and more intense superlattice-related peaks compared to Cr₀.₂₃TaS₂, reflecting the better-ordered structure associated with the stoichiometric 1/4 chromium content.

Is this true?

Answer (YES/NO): YES